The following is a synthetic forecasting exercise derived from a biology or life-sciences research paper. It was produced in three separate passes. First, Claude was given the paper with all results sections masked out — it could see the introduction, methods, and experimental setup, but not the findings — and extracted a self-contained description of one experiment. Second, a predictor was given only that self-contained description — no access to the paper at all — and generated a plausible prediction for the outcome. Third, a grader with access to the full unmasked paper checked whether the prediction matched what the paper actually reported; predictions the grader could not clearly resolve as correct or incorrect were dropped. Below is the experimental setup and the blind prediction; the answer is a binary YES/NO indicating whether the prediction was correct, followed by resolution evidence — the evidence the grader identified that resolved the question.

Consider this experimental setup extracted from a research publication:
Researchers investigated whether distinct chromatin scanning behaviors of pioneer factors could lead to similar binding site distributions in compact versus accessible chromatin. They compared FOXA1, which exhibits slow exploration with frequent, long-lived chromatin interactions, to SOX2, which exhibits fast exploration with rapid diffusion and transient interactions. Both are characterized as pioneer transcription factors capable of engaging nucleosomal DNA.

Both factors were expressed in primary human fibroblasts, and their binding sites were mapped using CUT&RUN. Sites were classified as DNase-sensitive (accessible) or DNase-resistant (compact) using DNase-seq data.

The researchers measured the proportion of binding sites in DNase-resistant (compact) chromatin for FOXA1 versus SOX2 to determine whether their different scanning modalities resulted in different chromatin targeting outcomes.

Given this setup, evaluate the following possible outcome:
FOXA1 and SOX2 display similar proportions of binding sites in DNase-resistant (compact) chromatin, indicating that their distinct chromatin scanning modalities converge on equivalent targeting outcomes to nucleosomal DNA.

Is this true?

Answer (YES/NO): YES